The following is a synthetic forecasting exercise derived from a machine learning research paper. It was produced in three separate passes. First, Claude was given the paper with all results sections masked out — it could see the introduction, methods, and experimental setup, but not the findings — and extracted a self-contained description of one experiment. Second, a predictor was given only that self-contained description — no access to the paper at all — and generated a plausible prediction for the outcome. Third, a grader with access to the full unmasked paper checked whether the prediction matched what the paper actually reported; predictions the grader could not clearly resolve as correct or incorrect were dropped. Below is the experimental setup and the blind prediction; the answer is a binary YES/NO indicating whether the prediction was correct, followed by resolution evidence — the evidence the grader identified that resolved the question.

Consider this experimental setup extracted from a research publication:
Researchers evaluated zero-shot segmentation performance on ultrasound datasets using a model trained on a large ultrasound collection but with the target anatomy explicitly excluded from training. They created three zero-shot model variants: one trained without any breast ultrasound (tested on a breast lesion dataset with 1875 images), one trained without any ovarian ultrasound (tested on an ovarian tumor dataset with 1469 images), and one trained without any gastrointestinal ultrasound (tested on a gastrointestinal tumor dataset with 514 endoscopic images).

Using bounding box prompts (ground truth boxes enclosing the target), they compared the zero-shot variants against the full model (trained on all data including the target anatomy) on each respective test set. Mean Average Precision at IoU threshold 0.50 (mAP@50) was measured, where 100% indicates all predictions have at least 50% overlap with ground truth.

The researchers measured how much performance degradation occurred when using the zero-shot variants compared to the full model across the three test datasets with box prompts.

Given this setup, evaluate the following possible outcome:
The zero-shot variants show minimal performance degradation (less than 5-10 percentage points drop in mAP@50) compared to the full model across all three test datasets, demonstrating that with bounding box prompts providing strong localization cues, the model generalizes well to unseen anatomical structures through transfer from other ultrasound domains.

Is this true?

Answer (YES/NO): YES